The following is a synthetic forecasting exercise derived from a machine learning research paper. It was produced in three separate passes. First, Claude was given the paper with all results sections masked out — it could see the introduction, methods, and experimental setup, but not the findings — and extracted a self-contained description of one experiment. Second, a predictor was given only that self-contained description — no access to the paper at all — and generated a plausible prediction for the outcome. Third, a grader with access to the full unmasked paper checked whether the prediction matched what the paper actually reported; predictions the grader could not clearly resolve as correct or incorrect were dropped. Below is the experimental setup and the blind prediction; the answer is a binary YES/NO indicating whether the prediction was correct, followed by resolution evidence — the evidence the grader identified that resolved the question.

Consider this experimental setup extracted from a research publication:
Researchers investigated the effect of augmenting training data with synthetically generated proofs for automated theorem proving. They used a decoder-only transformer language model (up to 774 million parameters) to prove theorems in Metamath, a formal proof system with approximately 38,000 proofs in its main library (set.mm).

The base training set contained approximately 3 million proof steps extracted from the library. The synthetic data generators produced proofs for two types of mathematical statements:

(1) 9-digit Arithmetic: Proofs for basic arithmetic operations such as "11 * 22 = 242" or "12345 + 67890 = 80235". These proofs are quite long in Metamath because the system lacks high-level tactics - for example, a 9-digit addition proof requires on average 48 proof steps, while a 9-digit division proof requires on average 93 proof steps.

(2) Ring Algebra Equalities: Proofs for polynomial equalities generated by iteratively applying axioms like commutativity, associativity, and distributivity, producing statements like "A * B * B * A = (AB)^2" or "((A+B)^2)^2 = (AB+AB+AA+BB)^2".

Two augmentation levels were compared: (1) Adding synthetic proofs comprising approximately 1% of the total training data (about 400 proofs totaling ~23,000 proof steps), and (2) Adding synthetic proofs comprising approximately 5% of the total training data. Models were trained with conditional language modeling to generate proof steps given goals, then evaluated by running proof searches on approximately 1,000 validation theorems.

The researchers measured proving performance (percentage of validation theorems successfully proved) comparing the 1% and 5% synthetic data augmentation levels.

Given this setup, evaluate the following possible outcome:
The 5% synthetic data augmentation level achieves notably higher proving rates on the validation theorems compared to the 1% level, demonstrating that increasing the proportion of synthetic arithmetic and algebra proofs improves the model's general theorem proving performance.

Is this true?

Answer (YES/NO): NO